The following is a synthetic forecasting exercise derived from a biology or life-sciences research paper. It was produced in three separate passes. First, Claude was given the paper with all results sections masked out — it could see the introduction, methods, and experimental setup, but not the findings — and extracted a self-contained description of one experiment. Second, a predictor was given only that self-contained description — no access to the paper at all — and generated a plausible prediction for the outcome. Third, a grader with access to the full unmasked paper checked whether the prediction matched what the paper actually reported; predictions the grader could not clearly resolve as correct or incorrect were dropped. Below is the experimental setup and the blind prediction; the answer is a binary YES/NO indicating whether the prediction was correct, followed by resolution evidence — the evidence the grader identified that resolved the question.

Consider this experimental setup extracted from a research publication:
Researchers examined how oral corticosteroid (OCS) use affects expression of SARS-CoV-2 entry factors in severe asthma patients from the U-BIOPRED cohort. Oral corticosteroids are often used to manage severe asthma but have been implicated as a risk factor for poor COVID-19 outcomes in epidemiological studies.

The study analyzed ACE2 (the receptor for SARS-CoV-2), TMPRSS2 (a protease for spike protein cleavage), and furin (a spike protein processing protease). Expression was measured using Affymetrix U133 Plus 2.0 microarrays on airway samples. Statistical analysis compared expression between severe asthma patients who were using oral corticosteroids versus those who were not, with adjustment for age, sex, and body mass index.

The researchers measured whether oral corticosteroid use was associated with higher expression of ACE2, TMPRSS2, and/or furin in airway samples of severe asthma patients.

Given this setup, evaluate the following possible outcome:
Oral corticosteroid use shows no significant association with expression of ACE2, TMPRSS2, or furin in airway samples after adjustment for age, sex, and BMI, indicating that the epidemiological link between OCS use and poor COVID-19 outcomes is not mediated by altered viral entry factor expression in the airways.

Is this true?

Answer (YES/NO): NO